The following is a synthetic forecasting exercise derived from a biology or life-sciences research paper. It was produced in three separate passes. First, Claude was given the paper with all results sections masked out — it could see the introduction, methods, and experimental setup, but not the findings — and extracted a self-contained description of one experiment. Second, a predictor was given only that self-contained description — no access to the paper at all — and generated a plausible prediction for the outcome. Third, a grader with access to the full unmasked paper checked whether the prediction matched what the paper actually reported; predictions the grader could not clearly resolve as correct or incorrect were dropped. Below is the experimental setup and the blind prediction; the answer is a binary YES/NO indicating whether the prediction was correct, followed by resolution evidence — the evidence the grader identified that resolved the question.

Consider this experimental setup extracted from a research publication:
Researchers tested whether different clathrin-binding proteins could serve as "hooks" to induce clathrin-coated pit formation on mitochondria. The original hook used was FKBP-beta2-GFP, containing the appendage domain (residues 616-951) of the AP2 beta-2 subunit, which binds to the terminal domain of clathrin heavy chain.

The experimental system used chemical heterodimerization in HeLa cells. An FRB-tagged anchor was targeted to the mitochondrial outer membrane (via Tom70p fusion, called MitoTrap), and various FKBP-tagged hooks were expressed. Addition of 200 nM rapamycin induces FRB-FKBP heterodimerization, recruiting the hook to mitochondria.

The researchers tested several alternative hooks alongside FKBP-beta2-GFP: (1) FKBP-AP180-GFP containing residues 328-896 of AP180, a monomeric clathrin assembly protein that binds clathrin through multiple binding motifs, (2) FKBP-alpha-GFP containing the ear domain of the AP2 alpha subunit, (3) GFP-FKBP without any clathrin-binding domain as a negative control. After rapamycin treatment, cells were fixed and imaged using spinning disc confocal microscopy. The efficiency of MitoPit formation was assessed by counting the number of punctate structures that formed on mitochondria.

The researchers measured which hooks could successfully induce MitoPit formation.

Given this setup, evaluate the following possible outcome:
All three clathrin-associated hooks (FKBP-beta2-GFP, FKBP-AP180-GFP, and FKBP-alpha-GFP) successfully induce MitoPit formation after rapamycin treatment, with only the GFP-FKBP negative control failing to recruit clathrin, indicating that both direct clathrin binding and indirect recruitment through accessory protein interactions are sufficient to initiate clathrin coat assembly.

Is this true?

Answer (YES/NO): NO